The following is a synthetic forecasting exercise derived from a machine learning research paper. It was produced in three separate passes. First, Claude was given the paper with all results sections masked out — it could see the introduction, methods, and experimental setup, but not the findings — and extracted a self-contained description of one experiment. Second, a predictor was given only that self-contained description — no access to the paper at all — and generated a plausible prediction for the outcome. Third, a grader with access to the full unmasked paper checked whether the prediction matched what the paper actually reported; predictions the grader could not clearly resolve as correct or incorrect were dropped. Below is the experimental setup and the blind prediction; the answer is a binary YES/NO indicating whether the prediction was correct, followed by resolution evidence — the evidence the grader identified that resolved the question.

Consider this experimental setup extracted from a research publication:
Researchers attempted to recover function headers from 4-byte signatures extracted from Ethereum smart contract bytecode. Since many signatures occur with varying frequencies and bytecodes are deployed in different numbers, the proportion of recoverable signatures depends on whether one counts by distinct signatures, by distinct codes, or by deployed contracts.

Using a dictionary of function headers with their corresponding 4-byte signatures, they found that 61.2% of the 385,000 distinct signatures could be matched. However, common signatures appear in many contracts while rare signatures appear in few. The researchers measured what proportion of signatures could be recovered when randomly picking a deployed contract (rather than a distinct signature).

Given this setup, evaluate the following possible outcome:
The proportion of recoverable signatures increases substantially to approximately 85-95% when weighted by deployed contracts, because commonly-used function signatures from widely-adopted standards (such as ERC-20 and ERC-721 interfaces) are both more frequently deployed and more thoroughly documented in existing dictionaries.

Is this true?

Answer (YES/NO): YES